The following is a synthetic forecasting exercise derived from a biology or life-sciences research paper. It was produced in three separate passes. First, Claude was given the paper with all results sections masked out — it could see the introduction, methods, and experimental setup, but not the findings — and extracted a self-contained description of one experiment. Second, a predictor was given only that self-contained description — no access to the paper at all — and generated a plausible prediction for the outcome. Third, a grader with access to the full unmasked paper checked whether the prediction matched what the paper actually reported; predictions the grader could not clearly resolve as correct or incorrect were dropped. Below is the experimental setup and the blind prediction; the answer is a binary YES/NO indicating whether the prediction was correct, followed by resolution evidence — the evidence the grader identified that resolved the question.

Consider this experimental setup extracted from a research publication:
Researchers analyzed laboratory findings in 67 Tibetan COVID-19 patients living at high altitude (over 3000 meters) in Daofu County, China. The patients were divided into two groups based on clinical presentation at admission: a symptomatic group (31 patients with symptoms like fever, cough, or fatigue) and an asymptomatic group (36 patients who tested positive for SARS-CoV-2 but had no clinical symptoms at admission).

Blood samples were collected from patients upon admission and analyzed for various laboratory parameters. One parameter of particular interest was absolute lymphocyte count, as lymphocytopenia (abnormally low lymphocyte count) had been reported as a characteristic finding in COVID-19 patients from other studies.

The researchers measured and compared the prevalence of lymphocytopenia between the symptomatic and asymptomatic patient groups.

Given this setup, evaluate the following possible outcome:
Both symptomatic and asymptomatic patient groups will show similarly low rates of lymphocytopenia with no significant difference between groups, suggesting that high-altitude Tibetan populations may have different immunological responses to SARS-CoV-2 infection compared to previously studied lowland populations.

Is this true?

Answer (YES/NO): NO